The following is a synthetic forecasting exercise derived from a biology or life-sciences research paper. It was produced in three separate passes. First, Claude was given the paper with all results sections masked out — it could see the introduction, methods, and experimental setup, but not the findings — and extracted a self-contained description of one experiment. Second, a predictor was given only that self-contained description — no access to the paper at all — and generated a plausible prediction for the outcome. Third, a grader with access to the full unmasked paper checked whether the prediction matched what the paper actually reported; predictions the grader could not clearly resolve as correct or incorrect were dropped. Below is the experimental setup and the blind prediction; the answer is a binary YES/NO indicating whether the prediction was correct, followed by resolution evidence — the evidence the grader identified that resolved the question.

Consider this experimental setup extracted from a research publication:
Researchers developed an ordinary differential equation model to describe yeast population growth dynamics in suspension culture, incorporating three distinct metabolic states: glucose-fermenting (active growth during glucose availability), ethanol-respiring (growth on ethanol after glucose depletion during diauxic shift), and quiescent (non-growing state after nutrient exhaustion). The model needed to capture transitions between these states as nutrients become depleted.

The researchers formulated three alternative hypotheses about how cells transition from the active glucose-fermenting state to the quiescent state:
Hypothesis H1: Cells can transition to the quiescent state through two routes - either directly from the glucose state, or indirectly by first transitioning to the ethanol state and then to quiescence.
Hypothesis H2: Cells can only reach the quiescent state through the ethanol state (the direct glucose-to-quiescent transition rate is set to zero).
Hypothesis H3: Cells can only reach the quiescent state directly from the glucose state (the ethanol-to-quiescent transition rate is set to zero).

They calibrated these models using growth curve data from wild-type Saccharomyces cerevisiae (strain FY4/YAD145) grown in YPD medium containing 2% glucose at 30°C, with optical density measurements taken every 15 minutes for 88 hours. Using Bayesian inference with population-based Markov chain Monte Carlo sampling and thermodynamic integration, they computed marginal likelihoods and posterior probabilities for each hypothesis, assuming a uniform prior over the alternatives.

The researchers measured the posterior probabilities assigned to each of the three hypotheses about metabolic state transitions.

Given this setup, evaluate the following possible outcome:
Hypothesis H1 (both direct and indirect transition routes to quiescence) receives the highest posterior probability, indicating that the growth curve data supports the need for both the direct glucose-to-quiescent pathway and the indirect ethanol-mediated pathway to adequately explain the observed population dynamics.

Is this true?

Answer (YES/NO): NO